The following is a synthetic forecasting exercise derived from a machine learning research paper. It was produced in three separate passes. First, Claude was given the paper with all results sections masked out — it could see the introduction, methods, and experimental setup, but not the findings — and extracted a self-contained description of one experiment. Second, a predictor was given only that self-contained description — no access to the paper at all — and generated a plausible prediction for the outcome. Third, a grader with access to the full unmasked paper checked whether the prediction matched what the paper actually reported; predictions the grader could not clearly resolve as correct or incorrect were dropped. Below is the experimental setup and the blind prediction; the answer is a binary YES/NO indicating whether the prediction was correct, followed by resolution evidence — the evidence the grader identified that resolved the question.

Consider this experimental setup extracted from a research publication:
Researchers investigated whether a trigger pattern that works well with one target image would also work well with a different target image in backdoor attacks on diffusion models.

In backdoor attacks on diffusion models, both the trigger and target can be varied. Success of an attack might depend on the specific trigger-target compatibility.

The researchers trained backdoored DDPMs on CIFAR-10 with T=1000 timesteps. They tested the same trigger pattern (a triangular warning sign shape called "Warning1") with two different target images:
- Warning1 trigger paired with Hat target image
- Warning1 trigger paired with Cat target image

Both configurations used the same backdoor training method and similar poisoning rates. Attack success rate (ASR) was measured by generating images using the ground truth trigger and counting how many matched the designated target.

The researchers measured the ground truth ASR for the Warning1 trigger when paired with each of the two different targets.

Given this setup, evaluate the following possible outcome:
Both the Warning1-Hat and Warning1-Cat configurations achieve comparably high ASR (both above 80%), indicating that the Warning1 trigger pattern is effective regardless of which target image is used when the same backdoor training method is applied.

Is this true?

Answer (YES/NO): NO